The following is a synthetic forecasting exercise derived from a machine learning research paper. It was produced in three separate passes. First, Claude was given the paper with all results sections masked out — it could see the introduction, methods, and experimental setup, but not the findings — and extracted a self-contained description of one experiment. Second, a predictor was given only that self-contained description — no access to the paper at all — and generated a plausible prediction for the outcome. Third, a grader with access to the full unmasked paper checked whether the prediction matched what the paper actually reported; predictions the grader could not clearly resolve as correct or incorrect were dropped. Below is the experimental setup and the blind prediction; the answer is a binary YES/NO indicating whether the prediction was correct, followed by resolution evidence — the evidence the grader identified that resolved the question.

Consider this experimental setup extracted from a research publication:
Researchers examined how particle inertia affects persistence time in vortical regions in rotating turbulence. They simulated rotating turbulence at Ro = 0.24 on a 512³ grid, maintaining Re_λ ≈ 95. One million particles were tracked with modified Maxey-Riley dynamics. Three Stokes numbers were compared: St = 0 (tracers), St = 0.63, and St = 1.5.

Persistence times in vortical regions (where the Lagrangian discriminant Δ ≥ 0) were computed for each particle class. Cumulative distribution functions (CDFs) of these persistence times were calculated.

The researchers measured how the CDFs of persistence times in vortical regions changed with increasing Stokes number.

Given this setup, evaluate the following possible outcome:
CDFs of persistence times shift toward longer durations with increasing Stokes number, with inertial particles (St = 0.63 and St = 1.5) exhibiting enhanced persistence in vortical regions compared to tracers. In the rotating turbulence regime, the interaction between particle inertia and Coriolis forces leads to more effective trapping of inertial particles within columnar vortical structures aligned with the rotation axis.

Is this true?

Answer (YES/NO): NO